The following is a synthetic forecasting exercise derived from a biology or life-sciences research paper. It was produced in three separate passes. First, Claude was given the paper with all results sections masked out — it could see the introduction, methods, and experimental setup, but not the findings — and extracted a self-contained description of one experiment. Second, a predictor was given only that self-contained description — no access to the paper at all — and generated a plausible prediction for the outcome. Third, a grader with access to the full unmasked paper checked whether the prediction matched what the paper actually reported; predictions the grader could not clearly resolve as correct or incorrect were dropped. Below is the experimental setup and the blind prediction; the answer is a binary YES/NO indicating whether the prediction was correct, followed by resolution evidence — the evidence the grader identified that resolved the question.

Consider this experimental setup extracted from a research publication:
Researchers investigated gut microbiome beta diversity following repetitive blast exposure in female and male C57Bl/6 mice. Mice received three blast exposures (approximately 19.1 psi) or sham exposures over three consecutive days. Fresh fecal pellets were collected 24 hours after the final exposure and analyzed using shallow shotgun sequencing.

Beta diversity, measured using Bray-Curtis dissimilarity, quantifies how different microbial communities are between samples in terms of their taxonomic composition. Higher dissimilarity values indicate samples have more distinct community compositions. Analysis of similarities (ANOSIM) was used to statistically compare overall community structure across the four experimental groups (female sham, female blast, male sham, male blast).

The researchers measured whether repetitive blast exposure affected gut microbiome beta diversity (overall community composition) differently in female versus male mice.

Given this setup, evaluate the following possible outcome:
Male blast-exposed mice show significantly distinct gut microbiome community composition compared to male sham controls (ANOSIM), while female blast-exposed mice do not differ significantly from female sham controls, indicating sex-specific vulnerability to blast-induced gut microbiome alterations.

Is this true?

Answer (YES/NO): NO